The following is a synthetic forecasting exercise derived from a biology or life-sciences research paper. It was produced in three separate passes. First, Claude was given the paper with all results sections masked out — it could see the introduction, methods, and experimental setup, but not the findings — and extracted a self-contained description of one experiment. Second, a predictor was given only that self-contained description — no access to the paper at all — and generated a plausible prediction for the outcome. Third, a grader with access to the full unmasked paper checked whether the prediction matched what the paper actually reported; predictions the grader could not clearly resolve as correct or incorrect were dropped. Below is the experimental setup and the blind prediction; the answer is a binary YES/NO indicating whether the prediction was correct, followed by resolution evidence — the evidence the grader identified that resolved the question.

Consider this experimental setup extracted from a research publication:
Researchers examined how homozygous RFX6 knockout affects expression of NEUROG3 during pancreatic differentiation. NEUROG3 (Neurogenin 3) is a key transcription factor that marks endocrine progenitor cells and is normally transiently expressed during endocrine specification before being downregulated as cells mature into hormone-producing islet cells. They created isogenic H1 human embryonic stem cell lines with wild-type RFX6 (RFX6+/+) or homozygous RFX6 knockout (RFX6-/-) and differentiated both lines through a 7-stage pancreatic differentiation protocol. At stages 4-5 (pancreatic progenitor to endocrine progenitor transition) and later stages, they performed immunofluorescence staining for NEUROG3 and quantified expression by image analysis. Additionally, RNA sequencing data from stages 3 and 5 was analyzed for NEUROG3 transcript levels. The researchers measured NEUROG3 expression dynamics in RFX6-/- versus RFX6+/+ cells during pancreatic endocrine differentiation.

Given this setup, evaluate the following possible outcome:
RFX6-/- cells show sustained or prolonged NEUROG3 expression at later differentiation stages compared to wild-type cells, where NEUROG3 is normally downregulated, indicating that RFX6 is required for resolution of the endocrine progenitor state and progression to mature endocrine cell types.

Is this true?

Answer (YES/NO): YES